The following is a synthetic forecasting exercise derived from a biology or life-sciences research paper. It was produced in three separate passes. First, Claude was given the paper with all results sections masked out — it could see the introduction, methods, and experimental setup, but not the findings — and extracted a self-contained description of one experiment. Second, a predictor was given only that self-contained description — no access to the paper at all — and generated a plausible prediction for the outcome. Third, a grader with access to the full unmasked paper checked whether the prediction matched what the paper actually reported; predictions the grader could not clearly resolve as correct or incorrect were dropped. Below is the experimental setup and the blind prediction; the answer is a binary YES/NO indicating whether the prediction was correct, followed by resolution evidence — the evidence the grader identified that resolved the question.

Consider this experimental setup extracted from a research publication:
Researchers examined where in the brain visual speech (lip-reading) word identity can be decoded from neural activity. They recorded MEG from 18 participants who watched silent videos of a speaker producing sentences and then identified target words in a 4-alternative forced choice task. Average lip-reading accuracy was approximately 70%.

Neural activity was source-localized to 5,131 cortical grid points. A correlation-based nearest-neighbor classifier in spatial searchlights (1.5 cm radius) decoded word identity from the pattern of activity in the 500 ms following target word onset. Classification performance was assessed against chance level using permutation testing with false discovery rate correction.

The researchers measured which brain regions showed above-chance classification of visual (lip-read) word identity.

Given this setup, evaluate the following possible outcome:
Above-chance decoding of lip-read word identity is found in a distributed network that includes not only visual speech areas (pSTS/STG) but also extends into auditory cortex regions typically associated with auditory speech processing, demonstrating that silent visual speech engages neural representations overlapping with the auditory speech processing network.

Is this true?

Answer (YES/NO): NO